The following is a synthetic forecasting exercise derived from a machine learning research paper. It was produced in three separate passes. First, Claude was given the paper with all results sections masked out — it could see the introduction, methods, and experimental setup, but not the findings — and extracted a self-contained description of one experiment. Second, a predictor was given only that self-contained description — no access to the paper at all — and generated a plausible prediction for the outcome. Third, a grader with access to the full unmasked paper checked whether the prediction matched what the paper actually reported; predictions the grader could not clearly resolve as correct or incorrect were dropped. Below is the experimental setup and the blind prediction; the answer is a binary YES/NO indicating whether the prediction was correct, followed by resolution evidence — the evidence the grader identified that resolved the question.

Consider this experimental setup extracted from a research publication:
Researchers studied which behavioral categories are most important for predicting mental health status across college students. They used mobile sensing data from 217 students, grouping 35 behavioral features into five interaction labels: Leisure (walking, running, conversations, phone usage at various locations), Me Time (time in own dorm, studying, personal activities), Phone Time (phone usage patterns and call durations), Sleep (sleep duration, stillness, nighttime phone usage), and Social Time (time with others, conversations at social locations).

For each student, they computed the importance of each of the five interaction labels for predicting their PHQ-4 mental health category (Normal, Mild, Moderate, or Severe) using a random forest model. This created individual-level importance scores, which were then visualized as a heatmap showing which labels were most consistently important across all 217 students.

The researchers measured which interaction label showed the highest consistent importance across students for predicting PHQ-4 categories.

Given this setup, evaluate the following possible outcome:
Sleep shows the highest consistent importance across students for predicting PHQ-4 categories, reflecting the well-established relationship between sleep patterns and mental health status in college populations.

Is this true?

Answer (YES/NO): YES